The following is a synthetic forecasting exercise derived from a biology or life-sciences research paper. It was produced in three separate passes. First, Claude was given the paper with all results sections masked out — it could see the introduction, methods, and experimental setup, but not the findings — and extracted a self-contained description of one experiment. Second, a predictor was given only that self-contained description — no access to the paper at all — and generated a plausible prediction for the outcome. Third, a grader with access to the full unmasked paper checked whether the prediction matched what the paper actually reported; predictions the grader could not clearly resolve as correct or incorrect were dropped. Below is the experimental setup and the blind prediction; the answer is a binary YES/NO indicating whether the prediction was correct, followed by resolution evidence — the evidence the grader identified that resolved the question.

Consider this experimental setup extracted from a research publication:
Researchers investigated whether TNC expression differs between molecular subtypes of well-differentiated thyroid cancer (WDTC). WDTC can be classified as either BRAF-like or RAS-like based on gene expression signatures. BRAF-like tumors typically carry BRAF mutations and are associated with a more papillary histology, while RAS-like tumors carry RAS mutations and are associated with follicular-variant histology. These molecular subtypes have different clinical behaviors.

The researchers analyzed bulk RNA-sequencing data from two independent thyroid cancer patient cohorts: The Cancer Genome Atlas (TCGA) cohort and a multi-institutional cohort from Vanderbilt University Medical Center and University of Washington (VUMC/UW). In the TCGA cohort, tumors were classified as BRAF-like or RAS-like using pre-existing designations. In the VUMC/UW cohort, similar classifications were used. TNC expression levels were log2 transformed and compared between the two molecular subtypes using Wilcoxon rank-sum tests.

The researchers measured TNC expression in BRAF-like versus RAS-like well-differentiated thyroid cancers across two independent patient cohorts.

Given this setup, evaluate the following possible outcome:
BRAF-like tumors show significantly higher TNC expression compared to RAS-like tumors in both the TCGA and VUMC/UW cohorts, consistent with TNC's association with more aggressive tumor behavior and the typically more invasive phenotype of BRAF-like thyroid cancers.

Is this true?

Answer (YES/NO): YES